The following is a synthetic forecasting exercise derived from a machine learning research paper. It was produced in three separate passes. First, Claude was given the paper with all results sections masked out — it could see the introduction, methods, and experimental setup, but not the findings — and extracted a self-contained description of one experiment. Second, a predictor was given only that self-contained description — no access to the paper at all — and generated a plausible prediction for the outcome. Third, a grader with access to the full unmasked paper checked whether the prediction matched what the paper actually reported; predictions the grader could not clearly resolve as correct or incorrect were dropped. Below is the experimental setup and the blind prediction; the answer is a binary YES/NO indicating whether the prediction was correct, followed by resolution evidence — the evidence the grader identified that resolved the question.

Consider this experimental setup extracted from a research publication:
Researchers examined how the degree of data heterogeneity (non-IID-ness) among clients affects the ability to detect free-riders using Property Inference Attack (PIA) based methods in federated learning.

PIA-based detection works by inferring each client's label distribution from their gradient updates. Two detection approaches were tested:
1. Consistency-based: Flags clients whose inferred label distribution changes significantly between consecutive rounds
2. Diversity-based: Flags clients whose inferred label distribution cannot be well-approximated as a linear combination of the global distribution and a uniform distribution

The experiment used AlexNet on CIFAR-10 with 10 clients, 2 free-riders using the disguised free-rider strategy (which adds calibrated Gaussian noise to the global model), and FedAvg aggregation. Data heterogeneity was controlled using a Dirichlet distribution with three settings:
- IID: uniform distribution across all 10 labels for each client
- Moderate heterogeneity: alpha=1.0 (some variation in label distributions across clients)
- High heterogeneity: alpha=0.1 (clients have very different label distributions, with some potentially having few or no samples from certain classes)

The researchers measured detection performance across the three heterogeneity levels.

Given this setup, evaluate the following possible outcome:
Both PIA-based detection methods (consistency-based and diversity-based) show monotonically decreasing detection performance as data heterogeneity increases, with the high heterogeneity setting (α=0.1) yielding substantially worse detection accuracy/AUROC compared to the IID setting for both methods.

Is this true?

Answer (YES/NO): NO